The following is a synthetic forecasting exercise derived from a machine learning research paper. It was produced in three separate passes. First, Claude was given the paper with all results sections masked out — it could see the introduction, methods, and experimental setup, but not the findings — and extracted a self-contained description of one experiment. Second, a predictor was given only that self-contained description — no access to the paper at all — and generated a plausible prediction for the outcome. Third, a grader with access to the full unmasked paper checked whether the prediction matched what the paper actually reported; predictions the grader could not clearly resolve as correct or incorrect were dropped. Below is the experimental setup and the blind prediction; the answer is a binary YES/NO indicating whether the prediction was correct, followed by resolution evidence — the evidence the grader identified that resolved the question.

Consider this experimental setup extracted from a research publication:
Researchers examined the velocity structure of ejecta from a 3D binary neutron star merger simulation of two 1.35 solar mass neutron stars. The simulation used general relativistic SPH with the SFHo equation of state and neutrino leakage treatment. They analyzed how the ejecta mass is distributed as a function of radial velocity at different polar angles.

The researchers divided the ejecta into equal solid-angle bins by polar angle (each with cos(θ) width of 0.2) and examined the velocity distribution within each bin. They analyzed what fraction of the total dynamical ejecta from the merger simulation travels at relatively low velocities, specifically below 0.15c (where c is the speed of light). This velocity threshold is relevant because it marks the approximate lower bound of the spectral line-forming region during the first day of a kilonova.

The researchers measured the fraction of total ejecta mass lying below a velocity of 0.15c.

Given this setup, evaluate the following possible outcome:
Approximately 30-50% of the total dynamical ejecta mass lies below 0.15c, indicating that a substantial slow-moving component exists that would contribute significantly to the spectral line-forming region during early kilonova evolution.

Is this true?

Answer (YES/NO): YES